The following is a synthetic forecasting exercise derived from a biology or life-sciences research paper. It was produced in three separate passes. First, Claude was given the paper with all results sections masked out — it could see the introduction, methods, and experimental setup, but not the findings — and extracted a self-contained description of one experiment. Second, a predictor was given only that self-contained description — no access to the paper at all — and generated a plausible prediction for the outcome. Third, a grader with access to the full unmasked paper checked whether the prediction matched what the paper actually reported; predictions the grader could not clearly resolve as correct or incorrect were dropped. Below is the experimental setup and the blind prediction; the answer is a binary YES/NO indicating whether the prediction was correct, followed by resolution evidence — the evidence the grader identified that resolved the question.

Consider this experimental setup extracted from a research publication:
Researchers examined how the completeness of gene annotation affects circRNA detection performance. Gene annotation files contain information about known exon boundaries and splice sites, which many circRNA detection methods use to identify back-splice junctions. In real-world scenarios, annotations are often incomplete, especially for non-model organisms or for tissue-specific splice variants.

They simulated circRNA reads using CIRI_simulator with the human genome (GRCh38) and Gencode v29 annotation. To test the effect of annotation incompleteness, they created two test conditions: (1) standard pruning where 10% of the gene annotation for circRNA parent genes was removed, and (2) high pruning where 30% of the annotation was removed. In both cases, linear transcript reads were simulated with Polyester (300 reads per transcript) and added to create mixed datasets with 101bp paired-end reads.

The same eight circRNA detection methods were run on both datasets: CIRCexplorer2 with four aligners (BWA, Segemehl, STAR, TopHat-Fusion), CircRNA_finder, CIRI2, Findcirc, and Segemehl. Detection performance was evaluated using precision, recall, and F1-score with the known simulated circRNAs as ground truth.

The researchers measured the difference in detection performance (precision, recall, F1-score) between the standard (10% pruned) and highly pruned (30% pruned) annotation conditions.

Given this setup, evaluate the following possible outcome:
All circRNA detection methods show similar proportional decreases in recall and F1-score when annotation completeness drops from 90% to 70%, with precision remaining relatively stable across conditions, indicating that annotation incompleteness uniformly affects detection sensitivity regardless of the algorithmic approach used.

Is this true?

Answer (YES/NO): NO